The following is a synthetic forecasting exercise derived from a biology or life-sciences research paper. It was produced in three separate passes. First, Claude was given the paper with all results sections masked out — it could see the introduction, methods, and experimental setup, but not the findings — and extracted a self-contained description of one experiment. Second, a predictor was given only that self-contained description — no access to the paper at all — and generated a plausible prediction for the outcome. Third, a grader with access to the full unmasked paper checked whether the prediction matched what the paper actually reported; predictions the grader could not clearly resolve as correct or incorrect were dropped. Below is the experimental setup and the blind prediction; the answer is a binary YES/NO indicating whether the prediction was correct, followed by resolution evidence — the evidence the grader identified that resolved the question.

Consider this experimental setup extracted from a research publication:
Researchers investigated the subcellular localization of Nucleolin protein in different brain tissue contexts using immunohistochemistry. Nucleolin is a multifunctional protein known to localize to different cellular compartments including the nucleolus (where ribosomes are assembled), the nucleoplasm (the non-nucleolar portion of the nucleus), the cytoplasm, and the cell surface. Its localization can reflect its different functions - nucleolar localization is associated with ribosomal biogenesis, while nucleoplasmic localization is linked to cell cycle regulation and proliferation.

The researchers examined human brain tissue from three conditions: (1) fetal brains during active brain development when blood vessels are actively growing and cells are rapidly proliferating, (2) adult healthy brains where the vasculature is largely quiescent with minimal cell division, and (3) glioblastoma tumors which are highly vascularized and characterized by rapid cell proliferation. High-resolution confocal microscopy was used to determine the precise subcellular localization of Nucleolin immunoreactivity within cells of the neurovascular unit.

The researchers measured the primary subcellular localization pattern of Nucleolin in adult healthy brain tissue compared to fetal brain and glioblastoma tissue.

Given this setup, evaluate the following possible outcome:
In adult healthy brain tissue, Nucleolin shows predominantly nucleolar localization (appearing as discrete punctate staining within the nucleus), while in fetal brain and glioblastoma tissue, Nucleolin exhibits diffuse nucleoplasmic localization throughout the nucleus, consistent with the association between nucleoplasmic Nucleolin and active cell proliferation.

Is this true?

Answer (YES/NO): YES